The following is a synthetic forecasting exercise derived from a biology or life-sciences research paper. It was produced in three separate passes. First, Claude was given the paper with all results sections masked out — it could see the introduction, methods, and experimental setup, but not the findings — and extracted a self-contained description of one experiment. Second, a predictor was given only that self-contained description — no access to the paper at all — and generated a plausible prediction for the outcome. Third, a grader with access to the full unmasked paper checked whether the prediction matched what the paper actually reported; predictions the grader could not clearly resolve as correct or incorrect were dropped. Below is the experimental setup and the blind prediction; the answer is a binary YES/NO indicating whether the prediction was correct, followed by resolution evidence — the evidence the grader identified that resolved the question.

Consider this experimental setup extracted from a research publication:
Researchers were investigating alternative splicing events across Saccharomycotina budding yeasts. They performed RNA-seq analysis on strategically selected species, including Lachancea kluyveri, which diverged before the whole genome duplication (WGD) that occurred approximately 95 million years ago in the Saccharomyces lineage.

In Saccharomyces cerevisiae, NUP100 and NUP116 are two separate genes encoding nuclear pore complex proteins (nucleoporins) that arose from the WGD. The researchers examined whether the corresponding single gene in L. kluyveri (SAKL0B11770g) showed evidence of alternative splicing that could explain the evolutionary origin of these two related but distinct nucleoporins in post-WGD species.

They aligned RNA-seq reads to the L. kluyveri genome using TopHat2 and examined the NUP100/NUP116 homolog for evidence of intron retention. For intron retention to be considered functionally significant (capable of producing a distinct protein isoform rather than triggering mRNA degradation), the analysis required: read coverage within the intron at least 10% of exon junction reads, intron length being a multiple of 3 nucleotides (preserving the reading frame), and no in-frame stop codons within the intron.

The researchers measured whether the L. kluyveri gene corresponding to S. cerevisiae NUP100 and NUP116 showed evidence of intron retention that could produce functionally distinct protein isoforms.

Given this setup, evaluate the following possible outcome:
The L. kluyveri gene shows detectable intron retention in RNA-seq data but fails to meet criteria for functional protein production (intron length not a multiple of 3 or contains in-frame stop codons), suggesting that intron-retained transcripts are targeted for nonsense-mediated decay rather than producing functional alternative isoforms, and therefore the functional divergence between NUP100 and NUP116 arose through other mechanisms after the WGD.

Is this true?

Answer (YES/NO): NO